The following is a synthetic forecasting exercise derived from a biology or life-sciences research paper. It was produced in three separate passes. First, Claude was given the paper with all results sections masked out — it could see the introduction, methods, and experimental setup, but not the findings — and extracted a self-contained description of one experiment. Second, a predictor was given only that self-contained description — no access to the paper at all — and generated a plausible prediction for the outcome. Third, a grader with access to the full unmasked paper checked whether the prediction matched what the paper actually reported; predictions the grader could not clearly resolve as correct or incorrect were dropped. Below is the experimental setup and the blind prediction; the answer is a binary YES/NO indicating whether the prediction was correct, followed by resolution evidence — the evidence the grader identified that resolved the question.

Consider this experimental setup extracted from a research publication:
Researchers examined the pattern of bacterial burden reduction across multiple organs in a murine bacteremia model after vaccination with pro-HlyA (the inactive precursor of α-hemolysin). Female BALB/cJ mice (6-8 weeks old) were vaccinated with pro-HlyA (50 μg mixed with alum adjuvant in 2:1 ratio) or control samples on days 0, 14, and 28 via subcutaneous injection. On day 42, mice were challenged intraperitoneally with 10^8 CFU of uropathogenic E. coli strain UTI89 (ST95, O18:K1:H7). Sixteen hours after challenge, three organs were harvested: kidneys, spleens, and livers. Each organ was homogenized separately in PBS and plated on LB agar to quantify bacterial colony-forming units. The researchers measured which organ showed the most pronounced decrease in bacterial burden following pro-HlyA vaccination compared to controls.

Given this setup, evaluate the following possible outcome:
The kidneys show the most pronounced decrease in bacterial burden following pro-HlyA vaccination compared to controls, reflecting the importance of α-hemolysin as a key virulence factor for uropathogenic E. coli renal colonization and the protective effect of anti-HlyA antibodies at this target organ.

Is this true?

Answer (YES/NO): YES